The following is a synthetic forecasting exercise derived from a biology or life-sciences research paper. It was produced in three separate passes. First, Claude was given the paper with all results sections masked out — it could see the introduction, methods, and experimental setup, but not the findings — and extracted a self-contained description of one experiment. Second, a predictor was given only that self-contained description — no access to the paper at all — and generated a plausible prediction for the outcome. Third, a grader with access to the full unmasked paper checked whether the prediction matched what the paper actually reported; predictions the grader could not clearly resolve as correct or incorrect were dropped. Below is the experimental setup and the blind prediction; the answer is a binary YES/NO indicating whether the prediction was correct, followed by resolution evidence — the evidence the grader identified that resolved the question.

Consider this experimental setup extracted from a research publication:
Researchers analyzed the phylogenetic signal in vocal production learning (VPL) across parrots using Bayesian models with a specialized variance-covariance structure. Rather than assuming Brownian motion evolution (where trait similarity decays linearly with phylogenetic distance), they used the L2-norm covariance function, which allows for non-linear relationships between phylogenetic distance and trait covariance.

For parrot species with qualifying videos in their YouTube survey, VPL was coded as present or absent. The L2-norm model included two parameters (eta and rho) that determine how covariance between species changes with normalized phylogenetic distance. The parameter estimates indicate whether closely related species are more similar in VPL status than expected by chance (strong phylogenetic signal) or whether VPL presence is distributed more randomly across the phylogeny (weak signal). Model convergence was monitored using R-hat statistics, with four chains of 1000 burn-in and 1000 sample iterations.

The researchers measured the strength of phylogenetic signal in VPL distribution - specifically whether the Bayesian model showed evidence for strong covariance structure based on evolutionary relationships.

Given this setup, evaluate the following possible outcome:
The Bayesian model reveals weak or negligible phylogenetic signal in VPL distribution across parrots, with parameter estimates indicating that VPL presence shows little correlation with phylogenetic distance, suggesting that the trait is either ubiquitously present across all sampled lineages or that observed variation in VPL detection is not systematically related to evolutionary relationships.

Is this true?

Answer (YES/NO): NO